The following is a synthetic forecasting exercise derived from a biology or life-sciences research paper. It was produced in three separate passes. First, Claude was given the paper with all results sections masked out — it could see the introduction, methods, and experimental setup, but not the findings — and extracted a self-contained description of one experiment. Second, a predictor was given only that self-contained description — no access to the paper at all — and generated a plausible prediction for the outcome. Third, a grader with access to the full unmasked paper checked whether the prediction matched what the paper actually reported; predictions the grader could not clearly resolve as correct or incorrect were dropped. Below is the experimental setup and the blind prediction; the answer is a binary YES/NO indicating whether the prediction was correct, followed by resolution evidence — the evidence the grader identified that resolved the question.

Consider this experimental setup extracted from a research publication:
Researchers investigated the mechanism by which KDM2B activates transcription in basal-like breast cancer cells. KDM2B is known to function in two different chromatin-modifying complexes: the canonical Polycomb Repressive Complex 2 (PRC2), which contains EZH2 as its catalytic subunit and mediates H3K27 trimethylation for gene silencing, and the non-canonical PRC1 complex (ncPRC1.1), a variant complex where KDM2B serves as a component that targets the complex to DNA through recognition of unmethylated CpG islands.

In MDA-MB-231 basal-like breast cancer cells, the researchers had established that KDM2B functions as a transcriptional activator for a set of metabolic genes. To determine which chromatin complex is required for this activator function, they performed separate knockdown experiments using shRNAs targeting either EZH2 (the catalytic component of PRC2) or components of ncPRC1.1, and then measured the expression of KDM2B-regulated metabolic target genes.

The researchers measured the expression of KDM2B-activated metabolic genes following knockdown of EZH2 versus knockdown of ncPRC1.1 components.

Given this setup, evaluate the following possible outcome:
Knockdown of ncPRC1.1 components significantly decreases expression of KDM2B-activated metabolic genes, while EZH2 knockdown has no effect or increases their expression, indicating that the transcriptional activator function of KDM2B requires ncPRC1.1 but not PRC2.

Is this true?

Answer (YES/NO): YES